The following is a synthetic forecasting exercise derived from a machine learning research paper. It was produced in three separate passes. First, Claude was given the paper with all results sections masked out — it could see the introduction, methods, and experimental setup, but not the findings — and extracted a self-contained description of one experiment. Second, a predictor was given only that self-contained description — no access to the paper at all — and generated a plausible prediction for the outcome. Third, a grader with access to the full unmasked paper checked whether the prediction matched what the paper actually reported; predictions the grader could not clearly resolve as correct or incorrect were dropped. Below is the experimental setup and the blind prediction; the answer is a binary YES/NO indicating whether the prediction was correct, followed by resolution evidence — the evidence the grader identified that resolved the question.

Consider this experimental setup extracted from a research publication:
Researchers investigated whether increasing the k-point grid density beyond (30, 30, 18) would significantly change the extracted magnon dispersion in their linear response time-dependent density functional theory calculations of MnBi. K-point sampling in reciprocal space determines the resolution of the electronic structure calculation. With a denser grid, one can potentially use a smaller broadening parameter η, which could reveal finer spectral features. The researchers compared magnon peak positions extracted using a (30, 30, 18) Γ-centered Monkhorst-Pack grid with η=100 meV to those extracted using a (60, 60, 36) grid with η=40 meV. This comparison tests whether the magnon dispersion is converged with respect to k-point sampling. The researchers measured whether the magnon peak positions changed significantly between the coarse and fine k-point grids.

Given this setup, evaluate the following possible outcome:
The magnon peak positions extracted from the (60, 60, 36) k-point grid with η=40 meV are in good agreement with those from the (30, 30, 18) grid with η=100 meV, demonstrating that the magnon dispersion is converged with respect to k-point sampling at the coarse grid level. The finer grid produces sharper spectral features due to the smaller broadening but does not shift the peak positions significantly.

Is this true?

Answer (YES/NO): YES